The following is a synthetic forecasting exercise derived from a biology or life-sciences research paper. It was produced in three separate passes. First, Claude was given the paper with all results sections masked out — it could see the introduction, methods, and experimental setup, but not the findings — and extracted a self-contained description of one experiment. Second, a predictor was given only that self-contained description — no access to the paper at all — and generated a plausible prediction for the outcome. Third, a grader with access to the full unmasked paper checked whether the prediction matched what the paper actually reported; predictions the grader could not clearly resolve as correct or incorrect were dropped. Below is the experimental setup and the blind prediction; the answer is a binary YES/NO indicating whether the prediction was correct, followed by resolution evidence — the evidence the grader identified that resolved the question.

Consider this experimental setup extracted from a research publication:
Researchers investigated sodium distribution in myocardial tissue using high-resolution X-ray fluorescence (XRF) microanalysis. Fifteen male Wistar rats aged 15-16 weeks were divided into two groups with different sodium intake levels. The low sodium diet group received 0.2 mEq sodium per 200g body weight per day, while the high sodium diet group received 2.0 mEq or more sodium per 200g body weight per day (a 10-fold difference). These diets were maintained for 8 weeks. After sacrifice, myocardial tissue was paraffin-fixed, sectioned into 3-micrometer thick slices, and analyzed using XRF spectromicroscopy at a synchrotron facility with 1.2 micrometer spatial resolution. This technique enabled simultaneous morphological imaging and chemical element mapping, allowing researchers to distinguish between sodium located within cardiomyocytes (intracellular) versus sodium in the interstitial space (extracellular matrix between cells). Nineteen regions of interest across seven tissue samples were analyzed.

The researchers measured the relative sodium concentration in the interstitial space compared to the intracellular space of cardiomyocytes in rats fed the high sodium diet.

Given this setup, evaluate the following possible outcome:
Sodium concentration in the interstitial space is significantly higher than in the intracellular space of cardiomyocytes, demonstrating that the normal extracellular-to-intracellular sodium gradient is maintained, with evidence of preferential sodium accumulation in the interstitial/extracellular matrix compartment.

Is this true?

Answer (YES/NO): NO